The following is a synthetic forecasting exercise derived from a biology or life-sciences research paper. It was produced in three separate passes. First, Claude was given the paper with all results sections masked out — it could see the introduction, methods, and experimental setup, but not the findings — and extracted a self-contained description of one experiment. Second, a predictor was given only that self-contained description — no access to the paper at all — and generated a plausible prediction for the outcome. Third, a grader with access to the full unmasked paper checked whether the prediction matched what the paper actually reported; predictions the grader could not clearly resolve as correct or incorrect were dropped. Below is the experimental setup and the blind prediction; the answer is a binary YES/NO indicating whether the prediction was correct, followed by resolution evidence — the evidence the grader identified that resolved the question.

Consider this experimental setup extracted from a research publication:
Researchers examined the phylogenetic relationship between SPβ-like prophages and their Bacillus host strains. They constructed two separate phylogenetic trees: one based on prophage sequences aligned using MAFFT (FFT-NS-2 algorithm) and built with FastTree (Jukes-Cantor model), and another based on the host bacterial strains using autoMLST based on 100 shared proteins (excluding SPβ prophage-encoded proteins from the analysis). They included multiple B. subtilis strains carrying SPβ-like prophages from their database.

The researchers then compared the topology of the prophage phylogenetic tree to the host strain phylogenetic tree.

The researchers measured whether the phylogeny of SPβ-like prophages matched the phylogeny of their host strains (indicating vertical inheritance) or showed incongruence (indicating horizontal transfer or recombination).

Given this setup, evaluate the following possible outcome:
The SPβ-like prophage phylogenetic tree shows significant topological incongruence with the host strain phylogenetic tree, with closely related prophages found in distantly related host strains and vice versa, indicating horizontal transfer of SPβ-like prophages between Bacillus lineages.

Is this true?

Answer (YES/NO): NO